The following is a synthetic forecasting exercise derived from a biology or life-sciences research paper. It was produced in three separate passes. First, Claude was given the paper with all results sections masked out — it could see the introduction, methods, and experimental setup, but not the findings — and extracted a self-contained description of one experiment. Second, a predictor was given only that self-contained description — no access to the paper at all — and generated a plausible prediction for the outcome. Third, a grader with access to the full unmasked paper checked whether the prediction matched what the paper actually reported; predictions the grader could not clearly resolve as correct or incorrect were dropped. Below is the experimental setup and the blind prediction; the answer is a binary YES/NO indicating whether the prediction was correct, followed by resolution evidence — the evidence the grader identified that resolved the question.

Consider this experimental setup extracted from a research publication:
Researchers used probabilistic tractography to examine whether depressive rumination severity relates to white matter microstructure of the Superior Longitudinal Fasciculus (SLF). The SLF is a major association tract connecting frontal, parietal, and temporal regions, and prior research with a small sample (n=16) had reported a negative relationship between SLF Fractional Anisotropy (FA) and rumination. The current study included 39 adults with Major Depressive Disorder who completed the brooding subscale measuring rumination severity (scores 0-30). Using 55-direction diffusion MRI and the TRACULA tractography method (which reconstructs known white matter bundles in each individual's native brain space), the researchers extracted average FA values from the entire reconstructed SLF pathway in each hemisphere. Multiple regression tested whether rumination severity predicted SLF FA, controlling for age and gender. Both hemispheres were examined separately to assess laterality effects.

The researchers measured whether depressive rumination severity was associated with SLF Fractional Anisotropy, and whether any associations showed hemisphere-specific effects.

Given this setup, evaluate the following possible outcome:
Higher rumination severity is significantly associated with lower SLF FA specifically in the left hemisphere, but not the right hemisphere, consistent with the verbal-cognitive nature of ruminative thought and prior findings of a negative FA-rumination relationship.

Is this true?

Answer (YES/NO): NO